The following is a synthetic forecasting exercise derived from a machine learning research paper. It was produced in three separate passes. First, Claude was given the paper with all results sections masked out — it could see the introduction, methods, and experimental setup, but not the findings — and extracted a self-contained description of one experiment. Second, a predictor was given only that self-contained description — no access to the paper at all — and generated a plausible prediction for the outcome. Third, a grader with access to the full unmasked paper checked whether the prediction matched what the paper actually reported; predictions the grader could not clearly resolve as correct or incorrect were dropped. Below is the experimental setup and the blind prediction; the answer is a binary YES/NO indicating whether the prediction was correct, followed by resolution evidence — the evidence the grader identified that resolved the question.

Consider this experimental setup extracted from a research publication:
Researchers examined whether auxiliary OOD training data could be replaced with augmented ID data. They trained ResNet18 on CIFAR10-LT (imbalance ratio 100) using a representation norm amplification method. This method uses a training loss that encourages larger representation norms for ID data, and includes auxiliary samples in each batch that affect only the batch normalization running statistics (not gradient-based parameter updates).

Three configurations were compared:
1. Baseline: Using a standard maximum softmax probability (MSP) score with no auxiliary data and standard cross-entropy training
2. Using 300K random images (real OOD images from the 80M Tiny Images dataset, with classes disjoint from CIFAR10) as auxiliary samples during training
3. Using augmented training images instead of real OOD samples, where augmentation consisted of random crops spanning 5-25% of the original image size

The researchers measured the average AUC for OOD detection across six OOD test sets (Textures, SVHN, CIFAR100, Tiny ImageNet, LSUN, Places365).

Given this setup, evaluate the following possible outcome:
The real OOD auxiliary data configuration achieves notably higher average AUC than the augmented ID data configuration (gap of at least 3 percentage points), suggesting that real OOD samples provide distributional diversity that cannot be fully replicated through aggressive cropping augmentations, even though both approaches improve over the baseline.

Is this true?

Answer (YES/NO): YES